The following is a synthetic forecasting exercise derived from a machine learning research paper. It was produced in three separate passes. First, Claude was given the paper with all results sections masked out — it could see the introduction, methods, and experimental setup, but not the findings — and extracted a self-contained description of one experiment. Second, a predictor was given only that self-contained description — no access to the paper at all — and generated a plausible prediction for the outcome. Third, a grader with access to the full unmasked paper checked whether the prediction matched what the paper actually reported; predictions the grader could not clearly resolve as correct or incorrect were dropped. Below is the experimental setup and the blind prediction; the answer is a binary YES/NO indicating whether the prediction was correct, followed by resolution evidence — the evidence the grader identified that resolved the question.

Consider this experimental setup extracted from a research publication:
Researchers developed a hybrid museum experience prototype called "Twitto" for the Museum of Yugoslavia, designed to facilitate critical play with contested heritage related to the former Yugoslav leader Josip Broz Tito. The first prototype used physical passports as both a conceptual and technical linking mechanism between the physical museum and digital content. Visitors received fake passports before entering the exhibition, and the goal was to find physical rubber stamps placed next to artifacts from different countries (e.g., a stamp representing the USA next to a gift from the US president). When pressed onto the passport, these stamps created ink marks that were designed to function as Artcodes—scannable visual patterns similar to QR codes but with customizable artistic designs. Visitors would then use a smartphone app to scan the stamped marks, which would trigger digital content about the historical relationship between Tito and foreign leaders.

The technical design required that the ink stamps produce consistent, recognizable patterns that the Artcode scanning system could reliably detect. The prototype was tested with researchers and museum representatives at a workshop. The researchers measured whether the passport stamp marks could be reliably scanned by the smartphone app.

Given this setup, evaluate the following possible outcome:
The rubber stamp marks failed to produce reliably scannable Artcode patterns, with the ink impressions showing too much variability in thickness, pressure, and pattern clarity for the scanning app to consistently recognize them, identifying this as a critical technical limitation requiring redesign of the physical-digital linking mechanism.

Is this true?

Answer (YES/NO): YES